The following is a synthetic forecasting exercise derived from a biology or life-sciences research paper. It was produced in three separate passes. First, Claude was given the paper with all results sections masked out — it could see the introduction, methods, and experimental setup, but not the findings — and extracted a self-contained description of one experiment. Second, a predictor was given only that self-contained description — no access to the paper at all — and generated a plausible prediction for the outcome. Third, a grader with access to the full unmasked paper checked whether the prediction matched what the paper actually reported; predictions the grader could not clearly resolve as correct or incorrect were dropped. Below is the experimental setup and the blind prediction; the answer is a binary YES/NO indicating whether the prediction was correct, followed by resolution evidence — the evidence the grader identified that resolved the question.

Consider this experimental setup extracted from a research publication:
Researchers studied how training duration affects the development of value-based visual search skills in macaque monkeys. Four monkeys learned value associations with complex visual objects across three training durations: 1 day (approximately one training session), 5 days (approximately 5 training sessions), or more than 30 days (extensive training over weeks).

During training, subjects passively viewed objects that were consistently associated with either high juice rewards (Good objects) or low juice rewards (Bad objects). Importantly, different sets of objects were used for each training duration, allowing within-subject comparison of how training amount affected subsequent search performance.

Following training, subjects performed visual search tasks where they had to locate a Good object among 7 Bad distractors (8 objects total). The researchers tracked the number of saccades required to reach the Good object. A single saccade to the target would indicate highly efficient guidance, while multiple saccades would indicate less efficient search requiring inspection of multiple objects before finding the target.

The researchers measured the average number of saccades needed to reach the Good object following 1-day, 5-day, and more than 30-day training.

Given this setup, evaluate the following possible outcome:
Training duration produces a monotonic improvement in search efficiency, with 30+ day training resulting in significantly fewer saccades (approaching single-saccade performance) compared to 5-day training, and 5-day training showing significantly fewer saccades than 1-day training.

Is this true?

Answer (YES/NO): NO